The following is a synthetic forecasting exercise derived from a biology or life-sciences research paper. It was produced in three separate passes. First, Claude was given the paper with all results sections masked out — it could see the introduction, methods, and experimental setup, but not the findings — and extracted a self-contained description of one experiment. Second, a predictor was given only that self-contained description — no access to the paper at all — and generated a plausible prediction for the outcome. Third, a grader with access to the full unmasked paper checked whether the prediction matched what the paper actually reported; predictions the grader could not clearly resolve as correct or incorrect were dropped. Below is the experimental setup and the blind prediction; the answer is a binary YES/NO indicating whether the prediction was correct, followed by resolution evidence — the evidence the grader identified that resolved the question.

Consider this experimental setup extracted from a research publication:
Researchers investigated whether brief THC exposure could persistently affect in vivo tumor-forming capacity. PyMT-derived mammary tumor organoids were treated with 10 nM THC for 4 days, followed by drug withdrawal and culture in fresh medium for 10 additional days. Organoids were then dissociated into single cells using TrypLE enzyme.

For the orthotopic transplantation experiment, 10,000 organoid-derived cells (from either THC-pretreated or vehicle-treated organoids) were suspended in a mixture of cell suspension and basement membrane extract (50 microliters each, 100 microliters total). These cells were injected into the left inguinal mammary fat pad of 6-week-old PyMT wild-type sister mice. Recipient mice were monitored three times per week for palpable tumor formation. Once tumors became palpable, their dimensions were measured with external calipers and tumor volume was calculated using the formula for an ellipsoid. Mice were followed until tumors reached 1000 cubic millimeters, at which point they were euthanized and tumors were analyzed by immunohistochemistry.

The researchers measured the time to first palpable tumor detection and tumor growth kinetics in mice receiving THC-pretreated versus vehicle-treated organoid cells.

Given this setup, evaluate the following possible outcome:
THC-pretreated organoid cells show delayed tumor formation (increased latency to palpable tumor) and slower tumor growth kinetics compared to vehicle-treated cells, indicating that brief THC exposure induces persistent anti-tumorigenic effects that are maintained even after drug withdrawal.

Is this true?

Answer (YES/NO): YES